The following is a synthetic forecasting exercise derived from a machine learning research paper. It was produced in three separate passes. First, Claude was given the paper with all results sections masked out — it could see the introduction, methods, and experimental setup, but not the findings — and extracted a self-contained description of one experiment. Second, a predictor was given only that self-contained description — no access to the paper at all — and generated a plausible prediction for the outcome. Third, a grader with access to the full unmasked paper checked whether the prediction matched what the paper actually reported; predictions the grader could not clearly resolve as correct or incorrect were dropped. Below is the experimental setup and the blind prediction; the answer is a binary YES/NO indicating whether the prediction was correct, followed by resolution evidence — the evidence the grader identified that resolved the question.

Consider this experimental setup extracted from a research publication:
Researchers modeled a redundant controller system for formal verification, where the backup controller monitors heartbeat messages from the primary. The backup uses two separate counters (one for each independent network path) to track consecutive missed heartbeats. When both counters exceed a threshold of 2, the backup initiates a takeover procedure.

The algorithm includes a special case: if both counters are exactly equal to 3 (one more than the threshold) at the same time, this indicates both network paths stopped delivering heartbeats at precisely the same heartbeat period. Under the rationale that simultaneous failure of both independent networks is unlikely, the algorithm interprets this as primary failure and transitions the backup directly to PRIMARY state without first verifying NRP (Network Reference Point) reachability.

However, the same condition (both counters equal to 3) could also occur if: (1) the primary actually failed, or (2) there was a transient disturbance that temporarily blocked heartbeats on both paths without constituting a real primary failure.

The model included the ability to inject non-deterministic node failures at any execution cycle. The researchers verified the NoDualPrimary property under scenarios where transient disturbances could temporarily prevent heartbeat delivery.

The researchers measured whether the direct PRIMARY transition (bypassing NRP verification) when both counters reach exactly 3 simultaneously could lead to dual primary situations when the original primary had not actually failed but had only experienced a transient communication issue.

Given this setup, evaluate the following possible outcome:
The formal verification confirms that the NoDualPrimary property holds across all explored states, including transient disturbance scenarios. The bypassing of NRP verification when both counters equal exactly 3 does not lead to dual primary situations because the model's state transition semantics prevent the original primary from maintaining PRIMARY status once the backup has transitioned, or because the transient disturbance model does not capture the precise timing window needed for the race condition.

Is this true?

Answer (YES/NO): NO